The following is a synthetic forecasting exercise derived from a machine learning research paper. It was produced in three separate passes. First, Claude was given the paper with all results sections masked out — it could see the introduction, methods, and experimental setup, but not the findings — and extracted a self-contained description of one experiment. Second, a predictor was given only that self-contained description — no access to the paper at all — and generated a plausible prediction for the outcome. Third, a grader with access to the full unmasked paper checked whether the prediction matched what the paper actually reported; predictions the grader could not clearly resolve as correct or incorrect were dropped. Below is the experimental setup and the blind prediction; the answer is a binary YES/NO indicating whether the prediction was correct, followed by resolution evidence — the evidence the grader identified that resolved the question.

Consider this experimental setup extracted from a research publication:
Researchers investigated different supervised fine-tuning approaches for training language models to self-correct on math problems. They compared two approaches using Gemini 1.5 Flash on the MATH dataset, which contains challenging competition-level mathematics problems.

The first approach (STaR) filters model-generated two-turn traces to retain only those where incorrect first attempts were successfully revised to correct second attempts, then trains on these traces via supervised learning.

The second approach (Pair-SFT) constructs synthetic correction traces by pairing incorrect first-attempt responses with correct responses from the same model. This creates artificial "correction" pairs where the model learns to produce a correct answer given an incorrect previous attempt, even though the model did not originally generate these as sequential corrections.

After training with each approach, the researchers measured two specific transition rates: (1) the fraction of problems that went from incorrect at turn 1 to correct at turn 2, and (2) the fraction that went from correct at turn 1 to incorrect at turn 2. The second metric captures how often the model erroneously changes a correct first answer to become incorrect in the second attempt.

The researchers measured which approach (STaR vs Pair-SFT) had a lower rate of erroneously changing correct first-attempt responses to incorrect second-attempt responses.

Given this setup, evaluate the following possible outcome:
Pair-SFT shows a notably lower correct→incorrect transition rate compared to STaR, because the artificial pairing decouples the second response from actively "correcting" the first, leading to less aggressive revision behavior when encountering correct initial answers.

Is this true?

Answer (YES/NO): YES